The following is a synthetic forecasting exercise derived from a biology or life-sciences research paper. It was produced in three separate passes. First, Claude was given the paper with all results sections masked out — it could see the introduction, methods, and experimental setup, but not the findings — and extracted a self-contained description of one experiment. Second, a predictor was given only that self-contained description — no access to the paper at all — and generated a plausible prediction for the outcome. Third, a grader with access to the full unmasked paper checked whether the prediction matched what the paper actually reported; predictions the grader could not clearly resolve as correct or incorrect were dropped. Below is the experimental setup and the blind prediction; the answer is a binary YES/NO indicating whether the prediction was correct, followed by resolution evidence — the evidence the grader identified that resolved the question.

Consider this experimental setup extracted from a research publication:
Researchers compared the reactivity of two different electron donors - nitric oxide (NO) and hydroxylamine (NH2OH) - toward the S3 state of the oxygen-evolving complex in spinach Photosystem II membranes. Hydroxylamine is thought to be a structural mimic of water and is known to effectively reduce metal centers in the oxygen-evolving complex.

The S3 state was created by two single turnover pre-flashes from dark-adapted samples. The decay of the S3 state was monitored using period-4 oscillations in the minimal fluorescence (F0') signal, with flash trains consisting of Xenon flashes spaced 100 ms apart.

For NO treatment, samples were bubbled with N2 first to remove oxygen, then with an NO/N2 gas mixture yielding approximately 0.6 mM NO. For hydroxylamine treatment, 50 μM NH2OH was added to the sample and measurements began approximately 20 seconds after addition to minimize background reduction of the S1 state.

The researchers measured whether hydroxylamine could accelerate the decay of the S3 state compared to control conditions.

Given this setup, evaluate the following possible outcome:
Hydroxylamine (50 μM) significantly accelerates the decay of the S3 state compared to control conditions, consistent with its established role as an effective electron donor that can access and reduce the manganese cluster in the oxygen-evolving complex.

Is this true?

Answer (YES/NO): NO